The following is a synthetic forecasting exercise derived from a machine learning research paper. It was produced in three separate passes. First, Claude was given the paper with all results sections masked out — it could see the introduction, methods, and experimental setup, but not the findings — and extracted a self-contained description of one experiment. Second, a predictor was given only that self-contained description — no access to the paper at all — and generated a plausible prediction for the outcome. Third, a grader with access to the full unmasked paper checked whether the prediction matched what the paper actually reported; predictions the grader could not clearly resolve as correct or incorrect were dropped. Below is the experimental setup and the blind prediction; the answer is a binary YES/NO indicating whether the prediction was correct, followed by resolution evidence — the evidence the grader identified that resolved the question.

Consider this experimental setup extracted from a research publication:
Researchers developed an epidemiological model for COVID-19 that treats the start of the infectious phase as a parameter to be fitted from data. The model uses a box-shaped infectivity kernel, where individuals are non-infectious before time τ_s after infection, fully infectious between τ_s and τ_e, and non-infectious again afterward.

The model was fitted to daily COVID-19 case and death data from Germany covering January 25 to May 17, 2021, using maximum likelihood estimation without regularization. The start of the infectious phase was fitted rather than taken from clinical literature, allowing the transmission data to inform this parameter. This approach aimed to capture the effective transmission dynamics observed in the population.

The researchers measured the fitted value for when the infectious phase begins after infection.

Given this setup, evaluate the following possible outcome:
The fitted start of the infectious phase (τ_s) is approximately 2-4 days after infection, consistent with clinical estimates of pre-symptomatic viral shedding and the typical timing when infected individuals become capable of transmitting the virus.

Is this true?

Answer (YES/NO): NO